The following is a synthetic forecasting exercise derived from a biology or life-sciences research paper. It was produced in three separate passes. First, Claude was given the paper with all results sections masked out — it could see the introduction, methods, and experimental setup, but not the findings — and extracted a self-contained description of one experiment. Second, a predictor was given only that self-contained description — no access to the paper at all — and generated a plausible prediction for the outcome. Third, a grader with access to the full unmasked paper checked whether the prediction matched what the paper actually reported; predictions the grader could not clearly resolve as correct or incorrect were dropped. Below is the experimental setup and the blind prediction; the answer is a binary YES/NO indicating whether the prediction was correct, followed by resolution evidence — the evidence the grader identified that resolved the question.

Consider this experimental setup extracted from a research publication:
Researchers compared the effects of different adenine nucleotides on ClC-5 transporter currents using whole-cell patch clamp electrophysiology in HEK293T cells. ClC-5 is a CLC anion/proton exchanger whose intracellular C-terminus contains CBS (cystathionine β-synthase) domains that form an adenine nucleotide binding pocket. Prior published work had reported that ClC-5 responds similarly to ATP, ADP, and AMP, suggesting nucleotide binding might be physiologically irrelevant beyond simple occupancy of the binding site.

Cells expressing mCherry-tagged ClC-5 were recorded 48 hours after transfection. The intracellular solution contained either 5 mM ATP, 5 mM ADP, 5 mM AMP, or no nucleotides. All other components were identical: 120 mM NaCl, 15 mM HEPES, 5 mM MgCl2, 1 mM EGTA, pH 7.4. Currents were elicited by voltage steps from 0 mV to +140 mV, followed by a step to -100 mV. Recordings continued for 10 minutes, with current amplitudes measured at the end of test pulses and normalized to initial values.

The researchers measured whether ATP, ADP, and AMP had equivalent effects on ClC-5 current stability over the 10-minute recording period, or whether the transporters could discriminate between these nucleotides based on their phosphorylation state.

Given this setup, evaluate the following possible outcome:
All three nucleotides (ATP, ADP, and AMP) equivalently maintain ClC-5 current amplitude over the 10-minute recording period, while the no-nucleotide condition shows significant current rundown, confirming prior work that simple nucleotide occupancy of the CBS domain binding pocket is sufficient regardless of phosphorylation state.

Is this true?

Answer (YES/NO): NO